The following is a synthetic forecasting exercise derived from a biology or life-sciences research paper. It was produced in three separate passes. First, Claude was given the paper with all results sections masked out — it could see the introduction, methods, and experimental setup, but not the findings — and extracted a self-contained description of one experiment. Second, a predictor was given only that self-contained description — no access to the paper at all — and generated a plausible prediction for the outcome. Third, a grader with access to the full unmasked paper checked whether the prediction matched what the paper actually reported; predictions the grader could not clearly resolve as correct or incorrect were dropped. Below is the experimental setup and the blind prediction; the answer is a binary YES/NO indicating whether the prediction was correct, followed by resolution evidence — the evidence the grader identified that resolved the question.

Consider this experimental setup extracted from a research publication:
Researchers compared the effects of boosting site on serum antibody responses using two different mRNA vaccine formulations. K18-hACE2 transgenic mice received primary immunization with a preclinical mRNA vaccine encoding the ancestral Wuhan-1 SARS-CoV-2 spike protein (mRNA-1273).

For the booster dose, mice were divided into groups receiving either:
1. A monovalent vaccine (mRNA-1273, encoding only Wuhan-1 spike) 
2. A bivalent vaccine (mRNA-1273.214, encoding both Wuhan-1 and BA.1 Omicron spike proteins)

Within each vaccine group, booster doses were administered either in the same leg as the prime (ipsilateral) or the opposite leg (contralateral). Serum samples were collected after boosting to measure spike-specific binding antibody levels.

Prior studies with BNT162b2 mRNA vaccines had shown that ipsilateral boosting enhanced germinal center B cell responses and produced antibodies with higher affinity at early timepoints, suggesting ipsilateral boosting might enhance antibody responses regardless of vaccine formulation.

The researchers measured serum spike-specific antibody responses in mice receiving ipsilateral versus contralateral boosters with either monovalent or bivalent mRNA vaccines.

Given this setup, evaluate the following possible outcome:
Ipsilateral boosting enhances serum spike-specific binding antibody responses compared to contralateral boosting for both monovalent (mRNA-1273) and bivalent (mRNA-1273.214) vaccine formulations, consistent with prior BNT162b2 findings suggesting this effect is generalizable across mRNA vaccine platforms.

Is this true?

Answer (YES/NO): NO